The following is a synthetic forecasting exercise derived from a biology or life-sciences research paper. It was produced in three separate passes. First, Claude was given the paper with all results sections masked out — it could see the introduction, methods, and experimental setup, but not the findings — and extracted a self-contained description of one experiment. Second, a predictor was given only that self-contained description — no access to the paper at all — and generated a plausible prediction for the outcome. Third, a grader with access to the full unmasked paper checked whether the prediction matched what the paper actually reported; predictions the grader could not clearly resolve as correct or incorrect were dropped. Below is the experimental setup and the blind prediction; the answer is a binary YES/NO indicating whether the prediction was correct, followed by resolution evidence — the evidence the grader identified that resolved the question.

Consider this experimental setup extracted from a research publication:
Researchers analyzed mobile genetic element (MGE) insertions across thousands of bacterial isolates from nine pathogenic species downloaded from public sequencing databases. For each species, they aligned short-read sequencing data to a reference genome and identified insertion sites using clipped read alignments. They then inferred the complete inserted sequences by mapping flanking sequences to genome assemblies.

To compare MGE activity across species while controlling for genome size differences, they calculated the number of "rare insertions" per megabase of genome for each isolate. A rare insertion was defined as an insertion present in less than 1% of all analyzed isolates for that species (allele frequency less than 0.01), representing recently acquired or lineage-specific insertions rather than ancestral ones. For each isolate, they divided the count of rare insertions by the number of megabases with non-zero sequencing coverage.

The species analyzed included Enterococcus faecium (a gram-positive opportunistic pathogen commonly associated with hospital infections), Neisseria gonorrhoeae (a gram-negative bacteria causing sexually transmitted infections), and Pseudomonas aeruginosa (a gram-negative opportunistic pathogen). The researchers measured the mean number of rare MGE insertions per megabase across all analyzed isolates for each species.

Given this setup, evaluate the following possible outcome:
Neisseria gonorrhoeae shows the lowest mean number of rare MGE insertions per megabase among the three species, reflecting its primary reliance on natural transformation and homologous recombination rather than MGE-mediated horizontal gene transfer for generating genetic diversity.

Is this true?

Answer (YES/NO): YES